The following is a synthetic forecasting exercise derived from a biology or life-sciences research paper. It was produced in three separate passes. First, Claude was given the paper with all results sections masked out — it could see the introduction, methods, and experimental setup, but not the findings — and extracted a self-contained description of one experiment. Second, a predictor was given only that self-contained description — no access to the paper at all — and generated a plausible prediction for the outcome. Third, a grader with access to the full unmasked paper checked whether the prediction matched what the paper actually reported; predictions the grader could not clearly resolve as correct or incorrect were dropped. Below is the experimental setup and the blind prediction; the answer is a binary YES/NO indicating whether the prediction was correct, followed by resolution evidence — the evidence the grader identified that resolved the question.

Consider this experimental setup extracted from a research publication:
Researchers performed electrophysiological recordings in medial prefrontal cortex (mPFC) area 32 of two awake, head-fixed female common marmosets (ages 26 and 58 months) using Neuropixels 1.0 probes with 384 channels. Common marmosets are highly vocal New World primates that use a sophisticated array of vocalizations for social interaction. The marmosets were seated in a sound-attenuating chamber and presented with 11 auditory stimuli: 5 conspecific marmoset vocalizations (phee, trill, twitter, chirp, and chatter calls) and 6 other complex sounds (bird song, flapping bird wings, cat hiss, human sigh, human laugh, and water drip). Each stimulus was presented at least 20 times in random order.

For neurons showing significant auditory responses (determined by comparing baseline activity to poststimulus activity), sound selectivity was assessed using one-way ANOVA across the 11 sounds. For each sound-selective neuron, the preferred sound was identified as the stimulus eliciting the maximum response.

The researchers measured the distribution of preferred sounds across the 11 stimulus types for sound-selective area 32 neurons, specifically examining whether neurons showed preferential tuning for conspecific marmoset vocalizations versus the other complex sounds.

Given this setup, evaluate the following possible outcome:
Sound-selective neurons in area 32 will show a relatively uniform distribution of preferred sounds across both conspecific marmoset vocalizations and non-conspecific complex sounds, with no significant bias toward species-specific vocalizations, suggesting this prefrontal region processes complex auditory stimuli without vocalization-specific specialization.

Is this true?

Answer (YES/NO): NO